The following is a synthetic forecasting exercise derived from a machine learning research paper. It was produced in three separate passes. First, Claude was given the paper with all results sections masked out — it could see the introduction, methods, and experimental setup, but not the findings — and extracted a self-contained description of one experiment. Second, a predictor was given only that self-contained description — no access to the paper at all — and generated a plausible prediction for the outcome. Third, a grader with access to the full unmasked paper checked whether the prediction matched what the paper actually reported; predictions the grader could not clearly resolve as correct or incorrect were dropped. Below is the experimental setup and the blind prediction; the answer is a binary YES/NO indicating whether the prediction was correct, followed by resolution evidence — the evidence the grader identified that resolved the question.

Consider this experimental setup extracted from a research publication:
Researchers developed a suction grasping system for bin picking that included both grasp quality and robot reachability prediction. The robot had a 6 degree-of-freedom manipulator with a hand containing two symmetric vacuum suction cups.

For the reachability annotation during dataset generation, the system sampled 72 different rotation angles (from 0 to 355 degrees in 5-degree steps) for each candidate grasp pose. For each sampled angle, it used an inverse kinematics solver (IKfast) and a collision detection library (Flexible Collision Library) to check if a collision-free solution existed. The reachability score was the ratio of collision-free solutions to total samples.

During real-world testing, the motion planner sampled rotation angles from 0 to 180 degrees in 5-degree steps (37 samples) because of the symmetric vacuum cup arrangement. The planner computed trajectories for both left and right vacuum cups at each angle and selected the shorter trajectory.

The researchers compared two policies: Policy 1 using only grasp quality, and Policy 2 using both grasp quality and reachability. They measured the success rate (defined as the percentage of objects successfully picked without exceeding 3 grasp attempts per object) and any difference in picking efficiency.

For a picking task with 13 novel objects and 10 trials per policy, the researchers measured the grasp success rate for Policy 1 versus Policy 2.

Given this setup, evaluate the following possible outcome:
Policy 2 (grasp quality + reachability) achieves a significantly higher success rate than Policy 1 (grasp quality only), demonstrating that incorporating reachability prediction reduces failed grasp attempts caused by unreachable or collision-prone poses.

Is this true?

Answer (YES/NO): NO